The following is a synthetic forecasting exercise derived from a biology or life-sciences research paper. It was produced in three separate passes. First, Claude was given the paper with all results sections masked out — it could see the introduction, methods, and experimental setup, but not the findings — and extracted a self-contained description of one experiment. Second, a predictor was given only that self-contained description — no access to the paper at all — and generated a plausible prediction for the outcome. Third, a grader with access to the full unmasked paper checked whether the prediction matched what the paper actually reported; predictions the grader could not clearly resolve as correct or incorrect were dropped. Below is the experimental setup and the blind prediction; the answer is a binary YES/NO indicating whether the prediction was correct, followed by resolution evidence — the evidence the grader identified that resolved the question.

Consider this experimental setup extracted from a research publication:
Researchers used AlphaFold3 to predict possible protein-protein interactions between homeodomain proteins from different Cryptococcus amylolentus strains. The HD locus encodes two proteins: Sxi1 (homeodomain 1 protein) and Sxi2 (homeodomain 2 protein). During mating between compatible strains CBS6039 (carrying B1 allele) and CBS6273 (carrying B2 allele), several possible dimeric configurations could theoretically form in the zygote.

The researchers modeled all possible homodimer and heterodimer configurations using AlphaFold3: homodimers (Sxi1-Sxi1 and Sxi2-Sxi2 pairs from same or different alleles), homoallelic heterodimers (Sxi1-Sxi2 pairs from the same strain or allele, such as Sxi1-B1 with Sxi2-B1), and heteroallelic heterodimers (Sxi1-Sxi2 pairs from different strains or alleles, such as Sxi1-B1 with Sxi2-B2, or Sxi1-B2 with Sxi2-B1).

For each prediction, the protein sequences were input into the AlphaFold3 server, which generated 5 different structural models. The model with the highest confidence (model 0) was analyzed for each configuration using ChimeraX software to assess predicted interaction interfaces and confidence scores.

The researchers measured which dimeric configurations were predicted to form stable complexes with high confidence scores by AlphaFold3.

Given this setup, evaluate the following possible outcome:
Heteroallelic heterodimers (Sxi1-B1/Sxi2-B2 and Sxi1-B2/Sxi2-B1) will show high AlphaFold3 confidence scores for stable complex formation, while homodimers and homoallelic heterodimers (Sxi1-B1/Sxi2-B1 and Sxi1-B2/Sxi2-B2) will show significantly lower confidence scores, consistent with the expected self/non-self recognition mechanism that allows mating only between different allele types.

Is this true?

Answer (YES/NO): YES